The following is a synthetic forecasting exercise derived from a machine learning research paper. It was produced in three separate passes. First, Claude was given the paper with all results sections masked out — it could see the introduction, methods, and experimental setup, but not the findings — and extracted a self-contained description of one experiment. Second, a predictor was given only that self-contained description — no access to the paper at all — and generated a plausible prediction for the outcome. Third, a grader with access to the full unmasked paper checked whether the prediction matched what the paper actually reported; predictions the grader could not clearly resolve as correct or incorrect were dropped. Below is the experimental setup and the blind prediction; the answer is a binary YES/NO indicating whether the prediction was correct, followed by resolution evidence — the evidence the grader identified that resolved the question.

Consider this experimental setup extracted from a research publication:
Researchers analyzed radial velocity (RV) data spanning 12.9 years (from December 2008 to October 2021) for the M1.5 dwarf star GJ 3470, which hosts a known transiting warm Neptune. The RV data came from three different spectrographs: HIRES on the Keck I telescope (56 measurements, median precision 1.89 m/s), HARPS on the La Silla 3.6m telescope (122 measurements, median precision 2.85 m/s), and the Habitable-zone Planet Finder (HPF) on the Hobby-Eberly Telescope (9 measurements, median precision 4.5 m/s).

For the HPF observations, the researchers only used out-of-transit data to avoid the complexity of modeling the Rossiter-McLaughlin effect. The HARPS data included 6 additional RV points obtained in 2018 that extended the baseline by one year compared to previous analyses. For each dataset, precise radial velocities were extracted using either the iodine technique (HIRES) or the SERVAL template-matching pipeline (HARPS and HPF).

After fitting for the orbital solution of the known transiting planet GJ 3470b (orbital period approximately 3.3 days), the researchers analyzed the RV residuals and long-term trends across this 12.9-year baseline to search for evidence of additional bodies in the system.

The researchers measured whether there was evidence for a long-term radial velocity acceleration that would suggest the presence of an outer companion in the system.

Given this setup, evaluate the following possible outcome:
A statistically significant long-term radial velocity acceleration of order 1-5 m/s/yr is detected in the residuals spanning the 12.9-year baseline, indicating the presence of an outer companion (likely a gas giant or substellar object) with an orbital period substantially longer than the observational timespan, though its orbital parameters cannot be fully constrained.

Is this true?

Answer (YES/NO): NO